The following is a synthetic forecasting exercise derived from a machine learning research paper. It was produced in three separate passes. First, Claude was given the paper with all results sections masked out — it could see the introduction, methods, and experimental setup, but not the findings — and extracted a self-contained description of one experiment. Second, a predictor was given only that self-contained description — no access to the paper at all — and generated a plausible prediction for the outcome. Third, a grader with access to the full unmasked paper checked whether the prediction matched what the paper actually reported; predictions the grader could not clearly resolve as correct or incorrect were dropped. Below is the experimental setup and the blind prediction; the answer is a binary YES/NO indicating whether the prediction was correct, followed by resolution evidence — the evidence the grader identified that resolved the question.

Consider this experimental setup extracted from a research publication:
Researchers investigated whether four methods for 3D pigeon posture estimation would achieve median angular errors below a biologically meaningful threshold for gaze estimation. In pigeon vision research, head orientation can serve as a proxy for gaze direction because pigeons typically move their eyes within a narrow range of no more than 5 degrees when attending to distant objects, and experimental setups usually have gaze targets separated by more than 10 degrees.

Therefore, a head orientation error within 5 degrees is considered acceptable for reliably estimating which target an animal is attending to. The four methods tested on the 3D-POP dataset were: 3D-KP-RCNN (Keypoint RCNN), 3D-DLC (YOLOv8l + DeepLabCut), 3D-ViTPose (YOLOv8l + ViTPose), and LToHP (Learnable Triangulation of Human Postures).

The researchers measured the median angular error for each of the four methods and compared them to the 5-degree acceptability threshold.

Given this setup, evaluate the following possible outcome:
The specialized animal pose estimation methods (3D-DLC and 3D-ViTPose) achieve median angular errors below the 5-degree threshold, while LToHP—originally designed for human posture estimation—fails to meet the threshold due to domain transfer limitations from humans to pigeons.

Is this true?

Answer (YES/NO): NO